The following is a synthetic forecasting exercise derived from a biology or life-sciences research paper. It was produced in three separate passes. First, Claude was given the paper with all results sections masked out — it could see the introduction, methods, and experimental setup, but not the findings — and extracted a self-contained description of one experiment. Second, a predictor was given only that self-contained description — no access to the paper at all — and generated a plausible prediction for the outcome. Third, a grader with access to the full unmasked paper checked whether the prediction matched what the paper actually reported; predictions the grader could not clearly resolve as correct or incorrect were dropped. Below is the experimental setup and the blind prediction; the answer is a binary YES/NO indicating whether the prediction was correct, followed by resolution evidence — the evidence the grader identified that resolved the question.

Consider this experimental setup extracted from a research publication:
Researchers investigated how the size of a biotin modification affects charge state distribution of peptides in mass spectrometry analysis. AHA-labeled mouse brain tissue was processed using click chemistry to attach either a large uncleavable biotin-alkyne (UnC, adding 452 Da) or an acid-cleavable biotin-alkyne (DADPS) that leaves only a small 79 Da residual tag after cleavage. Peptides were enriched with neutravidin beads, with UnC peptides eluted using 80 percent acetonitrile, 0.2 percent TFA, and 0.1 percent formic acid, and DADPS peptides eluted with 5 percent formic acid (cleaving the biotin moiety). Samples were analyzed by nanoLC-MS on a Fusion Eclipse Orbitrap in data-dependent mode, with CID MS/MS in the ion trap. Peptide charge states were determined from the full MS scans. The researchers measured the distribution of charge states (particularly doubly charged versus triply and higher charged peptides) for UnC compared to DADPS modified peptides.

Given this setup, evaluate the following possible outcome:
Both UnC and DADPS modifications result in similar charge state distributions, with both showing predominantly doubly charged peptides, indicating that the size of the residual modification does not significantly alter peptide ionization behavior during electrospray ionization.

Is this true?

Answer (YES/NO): NO